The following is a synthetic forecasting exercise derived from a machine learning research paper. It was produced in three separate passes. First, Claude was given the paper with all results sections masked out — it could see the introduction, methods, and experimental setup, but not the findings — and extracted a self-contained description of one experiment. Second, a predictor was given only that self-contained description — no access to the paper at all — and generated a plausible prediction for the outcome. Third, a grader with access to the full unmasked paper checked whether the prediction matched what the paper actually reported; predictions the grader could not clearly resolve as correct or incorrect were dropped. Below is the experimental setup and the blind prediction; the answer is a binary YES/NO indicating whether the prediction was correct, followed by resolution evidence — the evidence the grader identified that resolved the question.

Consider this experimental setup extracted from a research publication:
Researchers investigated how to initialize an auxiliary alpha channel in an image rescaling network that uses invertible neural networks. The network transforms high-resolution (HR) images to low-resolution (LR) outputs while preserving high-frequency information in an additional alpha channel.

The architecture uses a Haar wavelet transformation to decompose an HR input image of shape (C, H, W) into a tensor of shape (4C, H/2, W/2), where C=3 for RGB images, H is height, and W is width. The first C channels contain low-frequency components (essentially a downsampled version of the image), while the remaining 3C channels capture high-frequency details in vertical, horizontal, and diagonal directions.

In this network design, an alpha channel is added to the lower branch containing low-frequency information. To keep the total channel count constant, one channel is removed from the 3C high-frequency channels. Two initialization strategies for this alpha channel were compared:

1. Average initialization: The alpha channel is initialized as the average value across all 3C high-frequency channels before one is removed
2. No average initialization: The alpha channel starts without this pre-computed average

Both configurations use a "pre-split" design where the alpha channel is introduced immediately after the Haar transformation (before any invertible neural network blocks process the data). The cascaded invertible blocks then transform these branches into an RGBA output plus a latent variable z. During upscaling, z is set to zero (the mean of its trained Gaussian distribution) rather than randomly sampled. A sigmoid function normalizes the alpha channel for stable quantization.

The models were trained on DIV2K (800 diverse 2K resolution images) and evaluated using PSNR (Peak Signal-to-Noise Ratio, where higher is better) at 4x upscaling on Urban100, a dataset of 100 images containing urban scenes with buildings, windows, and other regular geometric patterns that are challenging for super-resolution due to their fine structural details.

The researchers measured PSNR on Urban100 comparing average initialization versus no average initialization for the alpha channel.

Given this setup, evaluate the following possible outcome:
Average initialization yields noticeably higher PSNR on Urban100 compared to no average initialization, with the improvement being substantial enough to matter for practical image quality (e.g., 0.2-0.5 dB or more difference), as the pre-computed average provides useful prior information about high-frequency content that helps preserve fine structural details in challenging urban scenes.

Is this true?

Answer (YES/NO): YES